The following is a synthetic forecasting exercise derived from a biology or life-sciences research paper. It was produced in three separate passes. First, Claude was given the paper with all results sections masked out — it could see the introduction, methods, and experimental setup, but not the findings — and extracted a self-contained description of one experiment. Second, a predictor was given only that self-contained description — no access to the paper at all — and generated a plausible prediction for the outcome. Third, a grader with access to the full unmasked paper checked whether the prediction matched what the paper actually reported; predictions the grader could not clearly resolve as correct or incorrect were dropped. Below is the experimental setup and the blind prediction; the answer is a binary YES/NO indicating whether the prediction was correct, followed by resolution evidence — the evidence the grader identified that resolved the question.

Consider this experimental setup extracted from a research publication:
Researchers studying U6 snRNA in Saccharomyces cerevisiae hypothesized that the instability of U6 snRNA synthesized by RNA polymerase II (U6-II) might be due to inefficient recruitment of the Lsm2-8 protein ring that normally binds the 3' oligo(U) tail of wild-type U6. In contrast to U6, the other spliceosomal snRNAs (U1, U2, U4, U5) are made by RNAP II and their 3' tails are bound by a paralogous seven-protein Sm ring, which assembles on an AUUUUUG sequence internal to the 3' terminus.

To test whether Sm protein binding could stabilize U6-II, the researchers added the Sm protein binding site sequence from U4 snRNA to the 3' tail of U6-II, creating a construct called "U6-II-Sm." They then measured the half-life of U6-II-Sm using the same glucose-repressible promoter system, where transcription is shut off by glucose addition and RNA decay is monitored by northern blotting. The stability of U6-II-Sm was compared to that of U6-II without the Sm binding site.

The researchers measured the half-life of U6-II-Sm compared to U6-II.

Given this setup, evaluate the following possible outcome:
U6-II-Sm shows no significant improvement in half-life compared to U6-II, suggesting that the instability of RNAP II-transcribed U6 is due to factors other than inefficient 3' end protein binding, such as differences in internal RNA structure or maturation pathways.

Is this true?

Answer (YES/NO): NO